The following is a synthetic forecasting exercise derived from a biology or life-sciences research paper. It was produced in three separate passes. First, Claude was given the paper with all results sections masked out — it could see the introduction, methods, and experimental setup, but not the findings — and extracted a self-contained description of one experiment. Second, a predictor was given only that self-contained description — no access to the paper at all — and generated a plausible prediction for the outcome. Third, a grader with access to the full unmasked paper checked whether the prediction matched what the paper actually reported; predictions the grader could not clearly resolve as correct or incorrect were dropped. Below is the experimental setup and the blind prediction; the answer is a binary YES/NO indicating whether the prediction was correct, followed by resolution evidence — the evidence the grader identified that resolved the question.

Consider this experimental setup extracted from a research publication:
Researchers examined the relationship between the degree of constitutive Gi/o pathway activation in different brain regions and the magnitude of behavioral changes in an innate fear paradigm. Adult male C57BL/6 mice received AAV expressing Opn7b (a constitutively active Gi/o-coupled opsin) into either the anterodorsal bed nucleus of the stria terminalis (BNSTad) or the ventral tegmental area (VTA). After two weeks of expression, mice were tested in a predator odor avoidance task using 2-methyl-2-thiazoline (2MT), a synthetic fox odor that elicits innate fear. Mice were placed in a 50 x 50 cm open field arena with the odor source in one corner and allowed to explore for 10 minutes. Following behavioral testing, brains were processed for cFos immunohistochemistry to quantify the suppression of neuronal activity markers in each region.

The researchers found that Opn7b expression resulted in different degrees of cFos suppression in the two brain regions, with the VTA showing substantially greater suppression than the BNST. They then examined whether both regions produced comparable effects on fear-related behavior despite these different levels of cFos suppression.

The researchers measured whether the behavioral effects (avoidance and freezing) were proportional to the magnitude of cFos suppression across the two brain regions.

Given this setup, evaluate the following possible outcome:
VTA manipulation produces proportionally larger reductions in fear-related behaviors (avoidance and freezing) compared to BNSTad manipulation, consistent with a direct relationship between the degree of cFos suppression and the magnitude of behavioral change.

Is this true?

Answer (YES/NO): NO